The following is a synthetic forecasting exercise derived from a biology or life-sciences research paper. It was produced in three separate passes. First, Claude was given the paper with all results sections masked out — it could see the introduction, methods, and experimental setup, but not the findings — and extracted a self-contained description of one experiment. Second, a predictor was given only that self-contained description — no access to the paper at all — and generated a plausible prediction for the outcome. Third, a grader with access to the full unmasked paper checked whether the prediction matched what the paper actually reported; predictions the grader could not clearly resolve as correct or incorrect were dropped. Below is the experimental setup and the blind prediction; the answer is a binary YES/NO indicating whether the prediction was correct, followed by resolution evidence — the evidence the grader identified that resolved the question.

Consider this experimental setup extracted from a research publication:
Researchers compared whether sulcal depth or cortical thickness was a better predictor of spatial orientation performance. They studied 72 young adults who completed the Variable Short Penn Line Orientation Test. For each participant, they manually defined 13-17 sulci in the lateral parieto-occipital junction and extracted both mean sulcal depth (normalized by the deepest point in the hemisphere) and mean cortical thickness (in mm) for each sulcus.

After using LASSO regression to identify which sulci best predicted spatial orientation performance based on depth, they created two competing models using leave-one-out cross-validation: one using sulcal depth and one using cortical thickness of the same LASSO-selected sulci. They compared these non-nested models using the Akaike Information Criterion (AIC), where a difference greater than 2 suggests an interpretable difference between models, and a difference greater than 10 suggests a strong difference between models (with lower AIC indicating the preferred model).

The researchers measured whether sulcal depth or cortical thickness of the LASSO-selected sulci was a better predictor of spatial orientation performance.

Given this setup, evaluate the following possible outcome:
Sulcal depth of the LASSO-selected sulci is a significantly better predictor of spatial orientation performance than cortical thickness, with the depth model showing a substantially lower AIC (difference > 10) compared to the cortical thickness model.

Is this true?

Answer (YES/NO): NO